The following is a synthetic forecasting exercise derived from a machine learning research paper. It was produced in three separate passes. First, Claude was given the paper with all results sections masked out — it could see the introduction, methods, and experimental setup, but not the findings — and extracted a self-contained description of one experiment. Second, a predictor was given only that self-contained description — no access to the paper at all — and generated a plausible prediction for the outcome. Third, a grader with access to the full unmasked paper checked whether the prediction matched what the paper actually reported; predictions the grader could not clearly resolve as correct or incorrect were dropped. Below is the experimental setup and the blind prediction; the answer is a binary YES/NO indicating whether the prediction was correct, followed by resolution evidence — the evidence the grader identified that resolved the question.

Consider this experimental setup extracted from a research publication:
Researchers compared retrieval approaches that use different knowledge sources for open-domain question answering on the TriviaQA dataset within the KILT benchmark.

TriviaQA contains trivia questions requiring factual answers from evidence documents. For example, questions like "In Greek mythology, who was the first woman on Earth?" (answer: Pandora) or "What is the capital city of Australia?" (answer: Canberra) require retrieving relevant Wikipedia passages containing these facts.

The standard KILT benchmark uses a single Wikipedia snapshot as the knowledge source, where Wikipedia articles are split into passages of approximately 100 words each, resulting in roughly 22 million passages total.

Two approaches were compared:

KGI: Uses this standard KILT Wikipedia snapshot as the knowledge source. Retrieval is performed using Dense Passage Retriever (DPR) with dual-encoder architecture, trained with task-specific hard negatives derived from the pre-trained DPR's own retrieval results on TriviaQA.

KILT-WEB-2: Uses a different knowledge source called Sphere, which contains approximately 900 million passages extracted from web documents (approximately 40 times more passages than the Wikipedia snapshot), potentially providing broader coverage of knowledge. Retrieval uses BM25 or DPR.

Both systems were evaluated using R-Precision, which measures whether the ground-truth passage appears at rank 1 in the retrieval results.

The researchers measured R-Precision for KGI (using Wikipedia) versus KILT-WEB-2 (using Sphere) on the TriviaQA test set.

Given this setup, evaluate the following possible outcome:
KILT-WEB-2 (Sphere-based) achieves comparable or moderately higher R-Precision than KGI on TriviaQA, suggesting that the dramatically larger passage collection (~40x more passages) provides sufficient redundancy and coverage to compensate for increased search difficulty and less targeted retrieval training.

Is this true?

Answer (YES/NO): NO